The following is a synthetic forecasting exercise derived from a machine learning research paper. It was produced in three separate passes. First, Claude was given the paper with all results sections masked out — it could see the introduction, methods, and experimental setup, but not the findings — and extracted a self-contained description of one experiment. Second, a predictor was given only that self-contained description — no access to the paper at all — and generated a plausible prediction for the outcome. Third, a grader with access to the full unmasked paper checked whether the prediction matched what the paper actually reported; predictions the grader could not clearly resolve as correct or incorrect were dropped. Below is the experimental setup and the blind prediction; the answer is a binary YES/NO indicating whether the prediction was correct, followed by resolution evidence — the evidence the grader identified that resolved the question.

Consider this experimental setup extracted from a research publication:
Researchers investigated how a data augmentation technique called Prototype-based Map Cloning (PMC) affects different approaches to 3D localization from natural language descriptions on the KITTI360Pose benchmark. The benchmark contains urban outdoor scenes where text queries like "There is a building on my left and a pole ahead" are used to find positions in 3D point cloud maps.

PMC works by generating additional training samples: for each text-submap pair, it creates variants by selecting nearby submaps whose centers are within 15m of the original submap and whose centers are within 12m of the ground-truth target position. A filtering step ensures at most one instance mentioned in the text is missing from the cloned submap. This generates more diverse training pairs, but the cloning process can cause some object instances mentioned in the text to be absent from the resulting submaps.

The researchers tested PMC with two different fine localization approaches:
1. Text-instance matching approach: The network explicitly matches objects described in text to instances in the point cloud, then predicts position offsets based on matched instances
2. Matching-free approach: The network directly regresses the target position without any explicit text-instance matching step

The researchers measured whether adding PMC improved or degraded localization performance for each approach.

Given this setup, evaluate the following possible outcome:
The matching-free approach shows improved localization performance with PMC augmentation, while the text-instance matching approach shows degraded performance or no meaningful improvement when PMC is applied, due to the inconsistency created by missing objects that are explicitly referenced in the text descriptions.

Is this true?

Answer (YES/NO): YES